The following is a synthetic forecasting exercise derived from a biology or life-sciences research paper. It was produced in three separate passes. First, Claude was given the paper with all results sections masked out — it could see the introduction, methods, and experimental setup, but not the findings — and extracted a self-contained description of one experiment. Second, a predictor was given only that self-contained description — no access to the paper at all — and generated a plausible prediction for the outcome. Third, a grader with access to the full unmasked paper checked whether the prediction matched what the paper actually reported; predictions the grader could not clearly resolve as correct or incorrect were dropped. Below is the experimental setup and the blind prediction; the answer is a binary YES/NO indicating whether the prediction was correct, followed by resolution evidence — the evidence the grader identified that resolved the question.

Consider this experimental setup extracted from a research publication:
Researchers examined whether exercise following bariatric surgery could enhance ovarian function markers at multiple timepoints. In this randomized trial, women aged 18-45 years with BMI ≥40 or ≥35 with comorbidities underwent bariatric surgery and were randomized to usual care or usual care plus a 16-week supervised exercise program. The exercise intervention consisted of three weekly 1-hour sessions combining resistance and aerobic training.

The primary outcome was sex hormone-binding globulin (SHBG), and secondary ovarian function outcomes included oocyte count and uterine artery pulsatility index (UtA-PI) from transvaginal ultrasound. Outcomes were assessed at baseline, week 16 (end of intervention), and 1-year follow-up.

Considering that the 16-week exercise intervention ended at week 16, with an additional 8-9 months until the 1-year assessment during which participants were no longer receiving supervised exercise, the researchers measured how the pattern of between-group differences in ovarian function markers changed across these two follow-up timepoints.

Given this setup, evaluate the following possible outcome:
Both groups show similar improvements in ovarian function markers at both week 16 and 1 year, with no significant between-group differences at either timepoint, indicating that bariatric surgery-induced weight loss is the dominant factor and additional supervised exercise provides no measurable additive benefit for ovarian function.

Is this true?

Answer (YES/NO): NO